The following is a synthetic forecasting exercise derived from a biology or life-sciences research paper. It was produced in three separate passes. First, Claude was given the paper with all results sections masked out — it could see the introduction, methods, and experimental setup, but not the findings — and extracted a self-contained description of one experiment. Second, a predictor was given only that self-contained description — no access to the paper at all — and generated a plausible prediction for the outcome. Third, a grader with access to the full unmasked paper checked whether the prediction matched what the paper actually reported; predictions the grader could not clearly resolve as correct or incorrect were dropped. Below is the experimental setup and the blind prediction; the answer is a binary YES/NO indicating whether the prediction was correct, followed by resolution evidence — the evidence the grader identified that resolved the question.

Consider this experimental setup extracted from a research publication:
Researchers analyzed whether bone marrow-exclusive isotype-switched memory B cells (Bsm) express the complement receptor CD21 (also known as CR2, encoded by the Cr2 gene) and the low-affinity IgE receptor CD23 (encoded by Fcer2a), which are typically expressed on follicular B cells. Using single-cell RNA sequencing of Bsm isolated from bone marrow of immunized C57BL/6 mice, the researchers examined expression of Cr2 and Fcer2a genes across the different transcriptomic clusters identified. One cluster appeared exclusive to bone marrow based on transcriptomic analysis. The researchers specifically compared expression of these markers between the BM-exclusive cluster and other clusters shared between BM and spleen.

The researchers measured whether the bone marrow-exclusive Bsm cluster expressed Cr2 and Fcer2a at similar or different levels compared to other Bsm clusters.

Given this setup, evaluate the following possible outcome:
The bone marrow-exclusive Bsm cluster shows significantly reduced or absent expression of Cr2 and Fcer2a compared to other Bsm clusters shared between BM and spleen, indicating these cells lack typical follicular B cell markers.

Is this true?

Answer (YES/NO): YES